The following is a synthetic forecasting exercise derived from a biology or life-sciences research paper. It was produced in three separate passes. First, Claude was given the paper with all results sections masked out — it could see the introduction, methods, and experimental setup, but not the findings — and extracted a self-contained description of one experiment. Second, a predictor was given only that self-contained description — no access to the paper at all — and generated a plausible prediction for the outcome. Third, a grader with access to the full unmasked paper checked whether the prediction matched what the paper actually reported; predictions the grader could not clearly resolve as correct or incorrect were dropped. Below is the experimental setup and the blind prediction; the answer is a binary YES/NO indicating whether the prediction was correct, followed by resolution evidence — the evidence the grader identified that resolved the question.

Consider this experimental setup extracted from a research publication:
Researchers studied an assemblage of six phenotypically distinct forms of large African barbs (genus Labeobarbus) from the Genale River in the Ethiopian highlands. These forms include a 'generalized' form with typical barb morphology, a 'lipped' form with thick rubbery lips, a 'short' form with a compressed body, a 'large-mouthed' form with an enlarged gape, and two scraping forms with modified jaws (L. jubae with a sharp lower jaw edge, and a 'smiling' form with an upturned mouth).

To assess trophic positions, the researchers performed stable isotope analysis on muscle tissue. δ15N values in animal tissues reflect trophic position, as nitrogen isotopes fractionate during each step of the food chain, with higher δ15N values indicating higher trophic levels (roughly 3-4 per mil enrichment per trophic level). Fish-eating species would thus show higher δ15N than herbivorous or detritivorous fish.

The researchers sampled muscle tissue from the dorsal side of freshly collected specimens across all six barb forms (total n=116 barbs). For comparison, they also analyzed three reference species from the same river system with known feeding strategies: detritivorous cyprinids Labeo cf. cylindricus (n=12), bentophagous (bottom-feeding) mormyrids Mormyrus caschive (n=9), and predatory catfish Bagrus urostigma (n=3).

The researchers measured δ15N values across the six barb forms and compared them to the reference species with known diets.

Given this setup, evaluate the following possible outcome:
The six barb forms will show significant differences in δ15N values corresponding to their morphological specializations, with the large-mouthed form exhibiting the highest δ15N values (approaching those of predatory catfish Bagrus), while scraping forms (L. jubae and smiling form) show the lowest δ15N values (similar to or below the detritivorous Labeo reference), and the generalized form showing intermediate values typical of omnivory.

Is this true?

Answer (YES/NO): NO